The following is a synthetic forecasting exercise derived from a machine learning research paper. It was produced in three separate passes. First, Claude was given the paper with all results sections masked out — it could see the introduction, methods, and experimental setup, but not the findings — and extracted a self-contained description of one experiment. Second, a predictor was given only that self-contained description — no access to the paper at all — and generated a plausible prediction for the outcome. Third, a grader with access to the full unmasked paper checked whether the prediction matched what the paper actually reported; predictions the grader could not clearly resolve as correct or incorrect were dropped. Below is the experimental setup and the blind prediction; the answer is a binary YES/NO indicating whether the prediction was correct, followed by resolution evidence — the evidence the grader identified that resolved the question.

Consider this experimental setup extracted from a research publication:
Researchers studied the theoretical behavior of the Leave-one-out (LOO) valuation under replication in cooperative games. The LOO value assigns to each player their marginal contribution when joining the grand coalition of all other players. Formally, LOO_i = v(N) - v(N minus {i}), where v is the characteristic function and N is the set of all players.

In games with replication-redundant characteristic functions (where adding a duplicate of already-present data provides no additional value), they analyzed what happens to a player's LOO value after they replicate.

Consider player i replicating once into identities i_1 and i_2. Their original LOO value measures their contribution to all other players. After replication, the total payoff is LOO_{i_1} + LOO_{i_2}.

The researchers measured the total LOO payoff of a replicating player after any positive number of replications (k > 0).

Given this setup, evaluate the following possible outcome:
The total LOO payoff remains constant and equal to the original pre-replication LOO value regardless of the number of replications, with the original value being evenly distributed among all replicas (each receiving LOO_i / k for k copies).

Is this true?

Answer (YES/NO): NO